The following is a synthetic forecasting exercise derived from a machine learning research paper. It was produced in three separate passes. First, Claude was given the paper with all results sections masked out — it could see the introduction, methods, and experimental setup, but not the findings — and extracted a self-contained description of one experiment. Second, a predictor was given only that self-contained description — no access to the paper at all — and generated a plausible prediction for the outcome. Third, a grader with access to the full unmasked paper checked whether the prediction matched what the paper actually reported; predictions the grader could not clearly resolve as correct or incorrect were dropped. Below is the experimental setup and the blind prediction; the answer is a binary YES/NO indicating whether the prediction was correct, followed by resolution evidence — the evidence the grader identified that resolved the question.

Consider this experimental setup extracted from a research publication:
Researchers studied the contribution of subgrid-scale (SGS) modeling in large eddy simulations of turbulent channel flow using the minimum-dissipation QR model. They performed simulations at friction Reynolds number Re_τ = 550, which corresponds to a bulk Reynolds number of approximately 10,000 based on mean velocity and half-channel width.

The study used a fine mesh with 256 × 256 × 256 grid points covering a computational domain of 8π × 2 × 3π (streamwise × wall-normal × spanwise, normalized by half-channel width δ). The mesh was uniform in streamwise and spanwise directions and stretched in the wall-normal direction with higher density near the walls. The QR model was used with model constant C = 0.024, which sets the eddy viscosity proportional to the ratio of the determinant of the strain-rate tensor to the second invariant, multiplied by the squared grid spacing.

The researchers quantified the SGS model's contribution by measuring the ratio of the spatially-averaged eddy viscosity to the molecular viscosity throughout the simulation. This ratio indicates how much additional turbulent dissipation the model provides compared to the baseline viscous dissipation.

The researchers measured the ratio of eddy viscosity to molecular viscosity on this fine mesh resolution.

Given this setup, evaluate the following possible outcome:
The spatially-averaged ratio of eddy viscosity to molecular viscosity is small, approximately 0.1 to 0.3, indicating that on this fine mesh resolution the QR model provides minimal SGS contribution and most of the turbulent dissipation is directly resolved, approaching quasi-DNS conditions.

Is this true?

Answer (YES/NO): NO